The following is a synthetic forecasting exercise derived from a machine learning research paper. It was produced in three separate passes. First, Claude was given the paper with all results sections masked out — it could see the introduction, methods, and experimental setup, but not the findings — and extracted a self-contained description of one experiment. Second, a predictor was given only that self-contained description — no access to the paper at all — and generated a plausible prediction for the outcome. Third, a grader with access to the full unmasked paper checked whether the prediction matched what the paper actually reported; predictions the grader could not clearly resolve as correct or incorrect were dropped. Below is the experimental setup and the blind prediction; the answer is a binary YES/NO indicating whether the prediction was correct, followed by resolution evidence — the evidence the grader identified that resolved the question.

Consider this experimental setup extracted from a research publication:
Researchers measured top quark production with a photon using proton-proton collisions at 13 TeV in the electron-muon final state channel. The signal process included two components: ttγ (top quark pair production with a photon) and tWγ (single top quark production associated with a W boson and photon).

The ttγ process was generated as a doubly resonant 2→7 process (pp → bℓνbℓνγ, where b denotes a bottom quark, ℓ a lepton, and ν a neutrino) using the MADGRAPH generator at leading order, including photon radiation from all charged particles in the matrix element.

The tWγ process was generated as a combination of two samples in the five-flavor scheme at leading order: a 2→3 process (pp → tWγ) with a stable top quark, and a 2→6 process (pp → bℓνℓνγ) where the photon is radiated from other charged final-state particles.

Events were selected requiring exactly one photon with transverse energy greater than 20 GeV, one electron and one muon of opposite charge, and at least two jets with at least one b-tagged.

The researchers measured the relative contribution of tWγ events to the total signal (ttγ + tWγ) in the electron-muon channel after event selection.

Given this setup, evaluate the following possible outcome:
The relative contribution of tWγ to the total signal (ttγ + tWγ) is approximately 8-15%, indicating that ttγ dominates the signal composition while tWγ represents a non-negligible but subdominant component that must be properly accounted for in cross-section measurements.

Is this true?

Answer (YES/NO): NO